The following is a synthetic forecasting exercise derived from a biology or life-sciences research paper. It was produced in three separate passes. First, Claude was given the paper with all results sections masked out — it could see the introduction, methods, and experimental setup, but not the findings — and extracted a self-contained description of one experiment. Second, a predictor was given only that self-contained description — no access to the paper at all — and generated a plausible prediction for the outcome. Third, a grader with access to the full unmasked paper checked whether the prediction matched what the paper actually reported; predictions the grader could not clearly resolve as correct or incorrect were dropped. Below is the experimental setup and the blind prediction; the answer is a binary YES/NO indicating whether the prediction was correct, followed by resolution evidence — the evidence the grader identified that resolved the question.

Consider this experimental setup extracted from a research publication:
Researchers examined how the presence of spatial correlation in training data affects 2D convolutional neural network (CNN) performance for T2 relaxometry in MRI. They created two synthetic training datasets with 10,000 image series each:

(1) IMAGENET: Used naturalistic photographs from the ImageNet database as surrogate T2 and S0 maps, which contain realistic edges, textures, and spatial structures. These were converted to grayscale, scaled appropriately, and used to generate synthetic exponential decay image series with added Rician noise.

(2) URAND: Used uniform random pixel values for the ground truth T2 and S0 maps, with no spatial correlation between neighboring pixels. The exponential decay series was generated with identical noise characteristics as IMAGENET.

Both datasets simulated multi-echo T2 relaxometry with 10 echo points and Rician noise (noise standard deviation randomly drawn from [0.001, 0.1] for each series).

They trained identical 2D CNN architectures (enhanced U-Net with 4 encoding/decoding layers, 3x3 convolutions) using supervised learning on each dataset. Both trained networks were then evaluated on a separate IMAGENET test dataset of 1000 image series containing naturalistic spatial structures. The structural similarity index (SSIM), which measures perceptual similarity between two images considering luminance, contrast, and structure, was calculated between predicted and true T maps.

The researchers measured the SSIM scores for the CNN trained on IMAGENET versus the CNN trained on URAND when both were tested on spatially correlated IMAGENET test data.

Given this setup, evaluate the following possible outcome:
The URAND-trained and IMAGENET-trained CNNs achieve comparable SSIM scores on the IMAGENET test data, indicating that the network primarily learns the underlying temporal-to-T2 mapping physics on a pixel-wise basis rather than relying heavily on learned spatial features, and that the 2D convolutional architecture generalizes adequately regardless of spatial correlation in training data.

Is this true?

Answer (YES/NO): NO